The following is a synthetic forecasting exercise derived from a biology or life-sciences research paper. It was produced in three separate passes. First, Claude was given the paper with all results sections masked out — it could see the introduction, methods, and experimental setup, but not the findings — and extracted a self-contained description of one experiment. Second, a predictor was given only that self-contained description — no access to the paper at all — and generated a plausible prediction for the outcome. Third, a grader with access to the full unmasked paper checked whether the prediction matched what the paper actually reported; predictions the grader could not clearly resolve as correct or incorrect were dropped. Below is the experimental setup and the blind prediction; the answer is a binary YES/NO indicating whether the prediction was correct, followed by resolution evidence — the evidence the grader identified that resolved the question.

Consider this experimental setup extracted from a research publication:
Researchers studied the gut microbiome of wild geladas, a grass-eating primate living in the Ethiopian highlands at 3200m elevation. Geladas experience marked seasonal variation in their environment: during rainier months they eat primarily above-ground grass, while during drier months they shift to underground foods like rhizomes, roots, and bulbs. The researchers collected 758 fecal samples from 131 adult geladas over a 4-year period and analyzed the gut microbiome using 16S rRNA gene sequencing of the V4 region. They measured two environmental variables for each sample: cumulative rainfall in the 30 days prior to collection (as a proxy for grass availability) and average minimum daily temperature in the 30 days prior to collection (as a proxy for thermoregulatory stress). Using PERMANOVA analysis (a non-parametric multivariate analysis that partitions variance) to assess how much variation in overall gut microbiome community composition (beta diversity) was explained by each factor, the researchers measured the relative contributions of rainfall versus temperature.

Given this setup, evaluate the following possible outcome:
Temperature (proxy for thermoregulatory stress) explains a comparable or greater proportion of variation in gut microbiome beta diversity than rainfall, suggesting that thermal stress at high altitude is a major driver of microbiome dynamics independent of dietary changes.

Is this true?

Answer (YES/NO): NO